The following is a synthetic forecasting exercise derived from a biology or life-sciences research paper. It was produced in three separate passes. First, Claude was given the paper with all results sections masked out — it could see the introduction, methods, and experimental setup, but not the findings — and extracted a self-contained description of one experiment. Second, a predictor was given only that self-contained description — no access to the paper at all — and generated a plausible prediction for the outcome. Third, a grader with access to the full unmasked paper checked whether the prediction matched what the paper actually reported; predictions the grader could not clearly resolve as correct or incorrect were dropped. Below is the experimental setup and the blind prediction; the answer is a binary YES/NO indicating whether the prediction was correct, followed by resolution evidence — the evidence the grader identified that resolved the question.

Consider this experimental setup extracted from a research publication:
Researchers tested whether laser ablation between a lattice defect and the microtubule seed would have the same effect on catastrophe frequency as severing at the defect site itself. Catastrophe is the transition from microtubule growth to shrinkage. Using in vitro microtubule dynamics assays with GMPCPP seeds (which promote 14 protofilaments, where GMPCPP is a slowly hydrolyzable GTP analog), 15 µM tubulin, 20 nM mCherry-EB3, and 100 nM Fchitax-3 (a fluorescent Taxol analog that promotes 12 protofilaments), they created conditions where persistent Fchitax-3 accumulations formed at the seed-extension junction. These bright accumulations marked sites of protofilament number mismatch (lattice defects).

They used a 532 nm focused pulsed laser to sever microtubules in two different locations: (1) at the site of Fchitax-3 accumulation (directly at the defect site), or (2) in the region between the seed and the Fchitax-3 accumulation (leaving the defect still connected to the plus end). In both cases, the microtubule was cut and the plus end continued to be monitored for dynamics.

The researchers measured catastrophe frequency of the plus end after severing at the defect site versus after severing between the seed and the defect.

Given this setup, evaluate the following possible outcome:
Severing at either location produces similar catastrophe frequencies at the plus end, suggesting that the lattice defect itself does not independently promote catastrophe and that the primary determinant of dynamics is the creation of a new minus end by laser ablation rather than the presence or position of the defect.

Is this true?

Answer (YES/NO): NO